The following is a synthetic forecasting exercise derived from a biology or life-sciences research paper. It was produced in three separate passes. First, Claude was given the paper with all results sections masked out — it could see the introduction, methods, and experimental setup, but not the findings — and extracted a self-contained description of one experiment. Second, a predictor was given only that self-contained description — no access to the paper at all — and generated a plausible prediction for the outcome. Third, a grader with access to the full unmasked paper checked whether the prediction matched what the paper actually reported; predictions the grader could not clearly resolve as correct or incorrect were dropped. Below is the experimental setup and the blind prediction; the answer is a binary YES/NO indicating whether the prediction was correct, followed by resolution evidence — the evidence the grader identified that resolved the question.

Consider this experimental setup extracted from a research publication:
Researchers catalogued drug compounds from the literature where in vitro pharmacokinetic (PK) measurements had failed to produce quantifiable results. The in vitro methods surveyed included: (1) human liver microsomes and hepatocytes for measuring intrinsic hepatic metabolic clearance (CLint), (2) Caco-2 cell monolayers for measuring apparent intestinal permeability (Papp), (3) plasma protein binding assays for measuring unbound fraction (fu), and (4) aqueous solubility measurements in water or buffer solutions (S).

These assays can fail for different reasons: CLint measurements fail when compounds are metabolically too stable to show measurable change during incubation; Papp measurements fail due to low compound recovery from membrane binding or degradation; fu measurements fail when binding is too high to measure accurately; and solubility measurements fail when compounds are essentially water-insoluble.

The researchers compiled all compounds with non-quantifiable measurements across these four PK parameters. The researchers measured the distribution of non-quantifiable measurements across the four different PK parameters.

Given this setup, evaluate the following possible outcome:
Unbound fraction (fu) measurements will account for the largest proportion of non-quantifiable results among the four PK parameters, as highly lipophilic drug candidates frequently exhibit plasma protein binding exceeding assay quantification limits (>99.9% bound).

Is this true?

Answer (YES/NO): NO